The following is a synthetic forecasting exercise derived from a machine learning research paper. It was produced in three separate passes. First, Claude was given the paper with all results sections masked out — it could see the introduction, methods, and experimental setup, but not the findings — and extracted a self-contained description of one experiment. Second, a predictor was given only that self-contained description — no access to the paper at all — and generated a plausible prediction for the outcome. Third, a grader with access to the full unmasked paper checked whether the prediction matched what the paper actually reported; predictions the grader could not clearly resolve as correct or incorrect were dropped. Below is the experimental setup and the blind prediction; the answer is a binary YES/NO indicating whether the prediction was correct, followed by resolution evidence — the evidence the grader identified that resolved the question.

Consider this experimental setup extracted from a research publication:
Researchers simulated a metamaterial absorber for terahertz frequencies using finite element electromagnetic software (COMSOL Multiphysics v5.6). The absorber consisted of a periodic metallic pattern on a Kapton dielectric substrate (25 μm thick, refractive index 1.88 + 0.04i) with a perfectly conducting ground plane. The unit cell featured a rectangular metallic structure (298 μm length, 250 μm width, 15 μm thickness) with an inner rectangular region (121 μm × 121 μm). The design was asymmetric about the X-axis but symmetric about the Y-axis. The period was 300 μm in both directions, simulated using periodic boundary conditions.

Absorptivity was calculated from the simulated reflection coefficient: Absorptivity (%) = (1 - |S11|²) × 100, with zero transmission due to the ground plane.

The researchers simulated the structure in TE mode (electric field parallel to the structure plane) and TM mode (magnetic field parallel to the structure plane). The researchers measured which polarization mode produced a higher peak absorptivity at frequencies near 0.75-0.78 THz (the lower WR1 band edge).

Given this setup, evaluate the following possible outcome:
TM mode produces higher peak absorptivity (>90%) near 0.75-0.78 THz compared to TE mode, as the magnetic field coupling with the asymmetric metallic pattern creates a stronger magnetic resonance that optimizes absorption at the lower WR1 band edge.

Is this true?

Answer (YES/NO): NO